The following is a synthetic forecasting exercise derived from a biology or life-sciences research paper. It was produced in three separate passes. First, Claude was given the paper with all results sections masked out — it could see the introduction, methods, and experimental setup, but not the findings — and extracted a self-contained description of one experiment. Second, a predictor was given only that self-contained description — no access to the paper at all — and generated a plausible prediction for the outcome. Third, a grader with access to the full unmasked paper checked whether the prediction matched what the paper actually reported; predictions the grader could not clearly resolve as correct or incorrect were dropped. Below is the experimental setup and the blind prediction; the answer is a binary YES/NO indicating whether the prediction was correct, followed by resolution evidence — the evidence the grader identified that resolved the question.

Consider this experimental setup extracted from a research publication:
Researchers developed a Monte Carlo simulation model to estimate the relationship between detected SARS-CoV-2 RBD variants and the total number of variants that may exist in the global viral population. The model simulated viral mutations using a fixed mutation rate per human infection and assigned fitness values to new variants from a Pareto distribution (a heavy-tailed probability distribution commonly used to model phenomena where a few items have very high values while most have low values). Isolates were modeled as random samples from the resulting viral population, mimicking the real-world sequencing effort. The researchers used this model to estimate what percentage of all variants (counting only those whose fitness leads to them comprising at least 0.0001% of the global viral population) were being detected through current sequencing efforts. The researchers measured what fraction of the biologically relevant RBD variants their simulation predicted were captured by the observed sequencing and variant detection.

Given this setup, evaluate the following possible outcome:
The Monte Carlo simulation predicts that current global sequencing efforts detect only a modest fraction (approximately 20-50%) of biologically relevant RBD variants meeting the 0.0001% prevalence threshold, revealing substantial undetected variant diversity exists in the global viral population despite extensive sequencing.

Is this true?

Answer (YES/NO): NO